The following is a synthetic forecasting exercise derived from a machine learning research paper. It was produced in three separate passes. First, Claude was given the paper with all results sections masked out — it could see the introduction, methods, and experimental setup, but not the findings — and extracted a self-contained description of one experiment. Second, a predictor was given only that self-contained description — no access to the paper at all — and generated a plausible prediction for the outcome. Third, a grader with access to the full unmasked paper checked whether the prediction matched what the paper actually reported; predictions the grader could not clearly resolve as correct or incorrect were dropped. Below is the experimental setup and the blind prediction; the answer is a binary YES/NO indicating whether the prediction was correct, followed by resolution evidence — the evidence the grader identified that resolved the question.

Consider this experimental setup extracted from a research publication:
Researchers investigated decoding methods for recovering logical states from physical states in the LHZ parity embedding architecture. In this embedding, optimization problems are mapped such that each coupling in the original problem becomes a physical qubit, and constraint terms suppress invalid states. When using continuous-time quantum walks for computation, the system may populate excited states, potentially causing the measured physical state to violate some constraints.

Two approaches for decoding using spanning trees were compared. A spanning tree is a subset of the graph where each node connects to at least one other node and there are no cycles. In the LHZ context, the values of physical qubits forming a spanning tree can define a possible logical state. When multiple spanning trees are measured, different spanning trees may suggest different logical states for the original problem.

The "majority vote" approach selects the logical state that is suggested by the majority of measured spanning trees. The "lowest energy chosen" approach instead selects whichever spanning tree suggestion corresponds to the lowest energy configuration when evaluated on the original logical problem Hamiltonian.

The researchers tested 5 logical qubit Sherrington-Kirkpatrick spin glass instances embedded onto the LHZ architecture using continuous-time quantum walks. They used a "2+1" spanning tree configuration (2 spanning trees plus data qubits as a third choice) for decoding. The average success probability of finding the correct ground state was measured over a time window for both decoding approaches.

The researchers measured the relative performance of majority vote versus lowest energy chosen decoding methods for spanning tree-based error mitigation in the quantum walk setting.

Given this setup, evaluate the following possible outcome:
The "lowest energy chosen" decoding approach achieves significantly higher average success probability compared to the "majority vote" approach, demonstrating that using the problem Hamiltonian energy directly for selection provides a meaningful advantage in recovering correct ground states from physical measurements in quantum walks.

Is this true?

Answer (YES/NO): YES